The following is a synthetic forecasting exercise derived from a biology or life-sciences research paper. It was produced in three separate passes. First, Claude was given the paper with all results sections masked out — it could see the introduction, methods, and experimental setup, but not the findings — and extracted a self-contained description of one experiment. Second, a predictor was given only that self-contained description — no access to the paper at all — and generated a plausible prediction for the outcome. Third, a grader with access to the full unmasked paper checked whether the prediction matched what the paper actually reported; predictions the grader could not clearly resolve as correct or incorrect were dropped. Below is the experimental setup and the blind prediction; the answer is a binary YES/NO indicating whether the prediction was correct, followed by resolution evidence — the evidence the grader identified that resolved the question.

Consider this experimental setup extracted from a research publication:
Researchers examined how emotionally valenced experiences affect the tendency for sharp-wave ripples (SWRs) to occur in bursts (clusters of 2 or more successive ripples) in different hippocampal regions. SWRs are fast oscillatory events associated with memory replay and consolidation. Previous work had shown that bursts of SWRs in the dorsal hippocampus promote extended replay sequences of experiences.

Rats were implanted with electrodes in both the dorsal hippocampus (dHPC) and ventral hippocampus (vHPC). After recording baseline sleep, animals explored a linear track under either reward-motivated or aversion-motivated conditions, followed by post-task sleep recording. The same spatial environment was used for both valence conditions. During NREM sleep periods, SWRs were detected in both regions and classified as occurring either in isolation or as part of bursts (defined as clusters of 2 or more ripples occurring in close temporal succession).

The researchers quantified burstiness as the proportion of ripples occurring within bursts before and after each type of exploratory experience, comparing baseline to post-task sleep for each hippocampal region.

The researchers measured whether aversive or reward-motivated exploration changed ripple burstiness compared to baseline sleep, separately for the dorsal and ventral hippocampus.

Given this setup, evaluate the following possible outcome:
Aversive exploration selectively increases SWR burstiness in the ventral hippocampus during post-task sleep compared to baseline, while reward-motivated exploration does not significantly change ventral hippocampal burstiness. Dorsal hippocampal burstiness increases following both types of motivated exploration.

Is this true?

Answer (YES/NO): NO